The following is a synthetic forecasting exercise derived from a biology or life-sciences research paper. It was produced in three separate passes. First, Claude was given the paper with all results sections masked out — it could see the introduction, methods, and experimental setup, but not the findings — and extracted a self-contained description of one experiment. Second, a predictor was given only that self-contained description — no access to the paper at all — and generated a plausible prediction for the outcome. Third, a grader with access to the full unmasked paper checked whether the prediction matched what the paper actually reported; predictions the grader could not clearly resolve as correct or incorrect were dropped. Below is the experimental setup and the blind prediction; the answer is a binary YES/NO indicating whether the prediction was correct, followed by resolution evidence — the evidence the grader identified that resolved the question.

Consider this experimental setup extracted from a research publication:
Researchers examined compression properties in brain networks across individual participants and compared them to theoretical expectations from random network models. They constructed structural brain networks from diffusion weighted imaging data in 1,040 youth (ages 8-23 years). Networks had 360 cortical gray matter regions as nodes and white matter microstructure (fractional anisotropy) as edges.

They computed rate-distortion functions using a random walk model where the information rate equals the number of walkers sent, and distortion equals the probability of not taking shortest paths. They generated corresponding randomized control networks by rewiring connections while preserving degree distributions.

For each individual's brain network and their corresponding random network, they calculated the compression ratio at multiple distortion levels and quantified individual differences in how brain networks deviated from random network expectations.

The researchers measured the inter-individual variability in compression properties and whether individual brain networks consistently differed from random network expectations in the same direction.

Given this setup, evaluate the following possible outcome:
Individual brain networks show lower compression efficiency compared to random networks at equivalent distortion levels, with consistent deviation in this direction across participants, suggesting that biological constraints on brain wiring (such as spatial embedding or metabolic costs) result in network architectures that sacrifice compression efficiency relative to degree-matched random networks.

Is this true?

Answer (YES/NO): YES